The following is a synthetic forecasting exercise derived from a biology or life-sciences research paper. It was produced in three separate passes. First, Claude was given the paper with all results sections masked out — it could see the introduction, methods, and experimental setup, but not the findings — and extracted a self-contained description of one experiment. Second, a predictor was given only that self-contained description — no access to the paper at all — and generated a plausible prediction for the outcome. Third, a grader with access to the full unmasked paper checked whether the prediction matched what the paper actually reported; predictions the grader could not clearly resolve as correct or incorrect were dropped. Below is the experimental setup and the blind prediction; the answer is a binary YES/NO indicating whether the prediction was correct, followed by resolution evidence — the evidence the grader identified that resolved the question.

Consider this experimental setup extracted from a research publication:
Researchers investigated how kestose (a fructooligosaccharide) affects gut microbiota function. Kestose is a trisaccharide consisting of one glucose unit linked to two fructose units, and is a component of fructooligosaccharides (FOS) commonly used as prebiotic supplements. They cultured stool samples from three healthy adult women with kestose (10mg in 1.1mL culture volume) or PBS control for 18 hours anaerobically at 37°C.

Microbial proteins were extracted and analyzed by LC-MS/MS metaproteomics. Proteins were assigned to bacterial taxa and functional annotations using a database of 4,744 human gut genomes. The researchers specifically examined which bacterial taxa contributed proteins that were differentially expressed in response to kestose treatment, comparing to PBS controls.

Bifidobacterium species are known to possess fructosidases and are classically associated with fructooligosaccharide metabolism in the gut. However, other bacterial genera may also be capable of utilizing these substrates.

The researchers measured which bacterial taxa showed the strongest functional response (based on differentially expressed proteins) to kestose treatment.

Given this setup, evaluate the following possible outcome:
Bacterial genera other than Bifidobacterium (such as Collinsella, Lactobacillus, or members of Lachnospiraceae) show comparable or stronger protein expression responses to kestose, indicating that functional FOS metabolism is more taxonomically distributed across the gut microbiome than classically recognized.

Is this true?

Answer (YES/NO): NO